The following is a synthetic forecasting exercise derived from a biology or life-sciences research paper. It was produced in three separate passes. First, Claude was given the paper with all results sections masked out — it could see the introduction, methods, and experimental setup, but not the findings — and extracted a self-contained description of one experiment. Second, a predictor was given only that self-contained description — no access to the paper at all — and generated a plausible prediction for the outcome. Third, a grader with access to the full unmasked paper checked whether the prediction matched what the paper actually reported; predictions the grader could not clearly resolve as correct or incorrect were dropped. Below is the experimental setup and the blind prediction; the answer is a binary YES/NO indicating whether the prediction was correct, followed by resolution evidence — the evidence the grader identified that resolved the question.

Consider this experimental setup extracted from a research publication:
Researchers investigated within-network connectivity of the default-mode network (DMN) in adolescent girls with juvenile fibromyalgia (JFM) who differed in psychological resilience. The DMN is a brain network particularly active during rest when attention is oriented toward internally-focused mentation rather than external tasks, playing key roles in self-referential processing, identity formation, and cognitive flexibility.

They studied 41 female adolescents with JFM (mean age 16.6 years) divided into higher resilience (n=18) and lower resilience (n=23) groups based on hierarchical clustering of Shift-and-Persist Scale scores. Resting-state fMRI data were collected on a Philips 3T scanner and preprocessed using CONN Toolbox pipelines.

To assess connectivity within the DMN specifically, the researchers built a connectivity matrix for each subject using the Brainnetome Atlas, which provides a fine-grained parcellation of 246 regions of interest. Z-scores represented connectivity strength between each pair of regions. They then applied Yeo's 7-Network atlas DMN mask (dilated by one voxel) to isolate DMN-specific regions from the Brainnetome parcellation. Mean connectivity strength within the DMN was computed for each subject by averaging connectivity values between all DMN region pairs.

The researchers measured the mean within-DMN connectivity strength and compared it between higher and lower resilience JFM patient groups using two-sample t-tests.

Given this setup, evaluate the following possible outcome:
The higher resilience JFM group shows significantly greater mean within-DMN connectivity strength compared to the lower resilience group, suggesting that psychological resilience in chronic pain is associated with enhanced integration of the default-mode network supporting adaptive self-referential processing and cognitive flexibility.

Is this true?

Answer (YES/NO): YES